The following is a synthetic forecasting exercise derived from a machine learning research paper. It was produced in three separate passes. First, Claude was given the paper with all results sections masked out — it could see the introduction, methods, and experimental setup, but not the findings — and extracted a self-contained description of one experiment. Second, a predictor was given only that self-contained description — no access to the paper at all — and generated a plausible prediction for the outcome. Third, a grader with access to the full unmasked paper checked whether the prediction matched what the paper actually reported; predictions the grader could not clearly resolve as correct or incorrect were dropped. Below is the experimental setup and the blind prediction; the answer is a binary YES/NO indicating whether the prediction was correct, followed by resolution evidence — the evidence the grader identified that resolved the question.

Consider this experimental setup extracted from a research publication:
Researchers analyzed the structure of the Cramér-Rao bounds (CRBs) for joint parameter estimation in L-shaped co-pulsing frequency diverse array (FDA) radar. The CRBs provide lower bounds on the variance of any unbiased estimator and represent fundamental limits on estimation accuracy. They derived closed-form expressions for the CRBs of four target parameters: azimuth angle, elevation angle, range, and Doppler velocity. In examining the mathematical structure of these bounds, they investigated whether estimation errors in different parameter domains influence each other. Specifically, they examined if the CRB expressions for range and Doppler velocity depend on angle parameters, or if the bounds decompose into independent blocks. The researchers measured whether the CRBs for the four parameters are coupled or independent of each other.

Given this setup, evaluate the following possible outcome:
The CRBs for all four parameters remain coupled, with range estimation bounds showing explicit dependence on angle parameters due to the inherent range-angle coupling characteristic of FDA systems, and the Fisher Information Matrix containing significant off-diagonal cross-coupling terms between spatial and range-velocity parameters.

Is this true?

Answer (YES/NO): YES